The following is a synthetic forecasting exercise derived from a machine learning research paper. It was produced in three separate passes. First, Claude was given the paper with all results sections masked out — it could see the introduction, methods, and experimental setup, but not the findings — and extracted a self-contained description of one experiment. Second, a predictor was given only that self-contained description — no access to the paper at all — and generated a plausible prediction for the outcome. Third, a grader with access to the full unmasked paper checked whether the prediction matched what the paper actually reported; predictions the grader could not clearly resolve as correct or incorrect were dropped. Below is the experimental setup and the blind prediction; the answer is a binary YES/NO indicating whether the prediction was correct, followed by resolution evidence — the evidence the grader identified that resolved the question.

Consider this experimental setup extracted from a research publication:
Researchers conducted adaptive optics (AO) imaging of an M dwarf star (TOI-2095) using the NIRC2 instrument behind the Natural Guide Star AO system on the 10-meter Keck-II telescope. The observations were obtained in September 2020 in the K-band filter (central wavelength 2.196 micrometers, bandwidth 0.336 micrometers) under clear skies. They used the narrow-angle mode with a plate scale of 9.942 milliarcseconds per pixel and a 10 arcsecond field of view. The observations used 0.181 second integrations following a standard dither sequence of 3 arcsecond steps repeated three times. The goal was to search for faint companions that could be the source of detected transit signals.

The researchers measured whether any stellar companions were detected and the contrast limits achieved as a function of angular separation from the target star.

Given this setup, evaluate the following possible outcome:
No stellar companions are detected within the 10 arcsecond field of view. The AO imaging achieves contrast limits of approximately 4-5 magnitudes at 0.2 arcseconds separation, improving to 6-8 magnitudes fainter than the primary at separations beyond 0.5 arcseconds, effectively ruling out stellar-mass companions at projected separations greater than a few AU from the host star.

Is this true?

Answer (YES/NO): NO